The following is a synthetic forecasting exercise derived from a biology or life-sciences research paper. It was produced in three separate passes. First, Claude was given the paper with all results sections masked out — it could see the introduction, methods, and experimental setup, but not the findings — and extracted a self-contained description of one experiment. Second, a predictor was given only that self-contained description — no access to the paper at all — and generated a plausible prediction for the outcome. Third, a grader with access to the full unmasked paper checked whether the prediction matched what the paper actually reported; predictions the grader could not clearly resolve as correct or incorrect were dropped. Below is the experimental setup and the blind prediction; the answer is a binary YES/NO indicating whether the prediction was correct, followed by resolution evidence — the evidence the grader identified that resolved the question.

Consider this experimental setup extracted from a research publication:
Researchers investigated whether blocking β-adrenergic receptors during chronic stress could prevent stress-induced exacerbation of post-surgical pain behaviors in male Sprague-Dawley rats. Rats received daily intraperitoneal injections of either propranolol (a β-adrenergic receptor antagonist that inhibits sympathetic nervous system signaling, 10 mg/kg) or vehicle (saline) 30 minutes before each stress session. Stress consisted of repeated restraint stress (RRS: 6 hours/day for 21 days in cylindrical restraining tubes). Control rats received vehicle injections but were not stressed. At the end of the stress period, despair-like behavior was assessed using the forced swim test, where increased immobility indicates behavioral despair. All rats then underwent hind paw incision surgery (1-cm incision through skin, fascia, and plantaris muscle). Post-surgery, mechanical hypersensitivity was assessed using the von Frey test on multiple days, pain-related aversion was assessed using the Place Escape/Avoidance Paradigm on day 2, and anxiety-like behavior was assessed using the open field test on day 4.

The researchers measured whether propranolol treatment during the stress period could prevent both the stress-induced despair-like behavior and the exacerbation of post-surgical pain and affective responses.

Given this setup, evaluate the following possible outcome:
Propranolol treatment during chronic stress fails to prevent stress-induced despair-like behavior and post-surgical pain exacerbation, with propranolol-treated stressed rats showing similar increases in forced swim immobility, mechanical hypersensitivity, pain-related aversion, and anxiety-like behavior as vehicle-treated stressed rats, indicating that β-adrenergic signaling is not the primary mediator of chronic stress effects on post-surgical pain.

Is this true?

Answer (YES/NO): NO